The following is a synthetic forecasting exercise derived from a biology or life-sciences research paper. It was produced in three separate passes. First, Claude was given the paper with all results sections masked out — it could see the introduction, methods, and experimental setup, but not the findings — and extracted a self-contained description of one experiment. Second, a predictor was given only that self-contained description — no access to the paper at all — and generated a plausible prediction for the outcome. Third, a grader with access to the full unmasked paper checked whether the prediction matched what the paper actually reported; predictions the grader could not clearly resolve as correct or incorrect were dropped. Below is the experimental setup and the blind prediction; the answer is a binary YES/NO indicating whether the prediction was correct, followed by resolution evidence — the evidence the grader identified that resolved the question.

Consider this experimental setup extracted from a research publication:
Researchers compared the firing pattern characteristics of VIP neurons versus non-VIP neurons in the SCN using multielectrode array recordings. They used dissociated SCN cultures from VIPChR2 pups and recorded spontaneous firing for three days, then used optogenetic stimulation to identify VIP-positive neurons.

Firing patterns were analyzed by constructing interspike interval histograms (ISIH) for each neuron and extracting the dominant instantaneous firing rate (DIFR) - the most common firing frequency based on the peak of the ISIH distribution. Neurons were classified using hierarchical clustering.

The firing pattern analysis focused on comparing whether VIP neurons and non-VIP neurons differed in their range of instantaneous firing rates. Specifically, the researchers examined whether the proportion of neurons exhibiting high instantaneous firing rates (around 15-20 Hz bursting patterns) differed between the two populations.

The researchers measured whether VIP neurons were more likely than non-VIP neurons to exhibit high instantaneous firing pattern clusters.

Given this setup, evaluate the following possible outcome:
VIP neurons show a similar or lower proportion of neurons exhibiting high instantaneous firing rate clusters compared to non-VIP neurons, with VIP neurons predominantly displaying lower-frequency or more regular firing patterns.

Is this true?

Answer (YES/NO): YES